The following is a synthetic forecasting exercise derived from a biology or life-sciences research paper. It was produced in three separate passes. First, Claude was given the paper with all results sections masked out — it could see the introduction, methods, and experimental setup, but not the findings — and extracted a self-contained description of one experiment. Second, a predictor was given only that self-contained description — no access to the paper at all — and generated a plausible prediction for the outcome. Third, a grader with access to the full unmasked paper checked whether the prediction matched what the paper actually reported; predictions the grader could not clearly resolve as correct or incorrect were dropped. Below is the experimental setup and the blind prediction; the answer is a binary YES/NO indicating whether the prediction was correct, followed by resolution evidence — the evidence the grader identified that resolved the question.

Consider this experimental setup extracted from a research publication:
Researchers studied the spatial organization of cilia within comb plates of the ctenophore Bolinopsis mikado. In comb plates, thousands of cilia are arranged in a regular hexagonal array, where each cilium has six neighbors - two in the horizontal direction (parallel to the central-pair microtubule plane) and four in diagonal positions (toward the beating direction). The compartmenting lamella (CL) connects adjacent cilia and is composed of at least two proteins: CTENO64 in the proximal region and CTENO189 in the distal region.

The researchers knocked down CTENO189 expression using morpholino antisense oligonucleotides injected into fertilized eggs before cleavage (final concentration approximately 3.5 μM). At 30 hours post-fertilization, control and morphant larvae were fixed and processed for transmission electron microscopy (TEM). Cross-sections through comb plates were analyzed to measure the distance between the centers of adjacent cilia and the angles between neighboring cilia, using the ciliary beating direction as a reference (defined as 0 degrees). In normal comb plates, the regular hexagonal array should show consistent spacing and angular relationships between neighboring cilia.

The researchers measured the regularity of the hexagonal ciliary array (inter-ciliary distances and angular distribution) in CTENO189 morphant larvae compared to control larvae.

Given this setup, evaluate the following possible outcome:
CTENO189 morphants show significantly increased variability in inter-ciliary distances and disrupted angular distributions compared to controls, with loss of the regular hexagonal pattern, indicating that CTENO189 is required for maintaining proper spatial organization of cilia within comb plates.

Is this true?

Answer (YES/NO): YES